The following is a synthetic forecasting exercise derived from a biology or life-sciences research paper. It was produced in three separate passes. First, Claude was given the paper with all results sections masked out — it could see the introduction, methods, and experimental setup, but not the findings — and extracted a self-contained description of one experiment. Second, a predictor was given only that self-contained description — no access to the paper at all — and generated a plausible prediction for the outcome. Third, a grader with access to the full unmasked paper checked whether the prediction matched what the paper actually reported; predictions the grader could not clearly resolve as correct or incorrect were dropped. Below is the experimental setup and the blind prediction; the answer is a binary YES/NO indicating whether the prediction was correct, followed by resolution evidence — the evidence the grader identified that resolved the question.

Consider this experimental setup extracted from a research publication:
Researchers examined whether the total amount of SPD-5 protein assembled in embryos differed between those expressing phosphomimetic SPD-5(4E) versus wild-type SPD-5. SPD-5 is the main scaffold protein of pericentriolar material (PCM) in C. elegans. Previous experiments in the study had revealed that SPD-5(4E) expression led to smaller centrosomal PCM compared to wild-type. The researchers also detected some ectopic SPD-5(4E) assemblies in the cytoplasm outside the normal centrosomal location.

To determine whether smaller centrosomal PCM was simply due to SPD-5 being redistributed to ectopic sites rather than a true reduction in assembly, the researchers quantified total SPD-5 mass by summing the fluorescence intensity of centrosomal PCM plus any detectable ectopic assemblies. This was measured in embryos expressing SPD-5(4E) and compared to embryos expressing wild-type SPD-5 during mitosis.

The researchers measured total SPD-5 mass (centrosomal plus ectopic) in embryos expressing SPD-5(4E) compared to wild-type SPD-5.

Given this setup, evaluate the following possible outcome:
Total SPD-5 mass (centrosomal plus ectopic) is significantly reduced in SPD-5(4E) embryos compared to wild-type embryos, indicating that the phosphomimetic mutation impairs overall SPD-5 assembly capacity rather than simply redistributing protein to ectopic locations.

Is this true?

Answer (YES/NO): YES